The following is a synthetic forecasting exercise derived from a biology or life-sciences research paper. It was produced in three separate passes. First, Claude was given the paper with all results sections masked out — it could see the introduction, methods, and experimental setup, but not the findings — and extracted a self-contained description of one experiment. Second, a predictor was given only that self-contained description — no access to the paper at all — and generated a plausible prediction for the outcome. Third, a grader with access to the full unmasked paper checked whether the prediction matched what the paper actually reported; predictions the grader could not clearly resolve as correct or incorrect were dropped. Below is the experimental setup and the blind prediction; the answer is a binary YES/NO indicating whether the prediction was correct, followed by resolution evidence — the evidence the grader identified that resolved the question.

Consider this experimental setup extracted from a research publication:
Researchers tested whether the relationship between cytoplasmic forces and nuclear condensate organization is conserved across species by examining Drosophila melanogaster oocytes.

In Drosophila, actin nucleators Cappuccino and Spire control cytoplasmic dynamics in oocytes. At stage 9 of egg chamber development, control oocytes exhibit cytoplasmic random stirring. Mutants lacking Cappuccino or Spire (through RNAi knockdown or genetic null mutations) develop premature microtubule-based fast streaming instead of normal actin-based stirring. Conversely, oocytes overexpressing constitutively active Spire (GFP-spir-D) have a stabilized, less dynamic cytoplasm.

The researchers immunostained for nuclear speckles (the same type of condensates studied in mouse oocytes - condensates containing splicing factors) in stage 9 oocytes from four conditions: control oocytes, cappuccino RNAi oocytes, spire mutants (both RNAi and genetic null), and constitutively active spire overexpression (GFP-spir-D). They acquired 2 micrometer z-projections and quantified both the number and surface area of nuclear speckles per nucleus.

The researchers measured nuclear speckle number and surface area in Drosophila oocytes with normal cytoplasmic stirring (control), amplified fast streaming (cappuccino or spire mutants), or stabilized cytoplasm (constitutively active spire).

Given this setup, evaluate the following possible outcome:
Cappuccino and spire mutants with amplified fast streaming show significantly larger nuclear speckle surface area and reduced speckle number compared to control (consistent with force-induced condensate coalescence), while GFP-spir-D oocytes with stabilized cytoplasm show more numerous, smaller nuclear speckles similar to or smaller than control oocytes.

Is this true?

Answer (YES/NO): YES